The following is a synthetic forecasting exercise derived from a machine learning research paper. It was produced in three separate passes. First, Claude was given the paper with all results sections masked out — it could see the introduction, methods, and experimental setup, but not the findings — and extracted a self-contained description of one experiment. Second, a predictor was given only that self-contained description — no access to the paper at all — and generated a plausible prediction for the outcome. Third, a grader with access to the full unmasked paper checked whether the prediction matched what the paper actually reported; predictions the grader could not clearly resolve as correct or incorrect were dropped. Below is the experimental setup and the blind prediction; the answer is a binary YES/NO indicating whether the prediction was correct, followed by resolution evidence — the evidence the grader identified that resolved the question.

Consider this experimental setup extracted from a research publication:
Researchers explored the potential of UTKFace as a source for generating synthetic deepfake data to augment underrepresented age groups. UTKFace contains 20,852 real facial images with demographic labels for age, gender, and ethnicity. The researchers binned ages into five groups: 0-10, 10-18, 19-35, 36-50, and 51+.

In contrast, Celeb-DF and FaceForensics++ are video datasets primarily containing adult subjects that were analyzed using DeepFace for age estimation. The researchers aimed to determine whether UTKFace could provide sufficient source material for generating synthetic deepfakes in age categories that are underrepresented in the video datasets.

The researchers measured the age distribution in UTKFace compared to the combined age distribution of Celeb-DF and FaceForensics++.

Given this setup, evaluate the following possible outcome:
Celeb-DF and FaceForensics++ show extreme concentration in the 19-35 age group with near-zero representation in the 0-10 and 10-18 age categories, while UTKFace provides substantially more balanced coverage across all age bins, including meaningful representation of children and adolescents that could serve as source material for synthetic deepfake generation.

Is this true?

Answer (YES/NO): YES